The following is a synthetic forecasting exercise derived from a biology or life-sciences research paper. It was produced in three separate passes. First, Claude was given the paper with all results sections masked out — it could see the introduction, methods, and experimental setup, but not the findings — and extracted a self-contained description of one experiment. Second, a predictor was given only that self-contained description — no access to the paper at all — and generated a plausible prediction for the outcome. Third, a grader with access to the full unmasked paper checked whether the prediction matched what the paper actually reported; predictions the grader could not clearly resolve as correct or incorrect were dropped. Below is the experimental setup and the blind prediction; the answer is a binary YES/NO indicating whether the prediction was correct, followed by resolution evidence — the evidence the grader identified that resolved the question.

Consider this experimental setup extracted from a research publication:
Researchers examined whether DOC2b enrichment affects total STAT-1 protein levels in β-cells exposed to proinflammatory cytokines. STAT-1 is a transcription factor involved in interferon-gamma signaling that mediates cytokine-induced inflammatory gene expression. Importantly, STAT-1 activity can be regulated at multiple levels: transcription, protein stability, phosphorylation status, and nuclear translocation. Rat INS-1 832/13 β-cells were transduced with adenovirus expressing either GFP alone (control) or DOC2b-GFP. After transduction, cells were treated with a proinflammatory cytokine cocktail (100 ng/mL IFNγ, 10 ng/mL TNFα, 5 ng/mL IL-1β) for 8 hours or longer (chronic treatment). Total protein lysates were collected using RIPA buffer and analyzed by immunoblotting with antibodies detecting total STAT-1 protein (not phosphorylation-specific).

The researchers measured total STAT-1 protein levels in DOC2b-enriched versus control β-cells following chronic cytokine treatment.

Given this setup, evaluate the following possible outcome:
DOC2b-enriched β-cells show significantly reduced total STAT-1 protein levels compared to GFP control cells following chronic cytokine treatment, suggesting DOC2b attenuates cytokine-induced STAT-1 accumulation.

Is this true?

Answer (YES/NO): YES